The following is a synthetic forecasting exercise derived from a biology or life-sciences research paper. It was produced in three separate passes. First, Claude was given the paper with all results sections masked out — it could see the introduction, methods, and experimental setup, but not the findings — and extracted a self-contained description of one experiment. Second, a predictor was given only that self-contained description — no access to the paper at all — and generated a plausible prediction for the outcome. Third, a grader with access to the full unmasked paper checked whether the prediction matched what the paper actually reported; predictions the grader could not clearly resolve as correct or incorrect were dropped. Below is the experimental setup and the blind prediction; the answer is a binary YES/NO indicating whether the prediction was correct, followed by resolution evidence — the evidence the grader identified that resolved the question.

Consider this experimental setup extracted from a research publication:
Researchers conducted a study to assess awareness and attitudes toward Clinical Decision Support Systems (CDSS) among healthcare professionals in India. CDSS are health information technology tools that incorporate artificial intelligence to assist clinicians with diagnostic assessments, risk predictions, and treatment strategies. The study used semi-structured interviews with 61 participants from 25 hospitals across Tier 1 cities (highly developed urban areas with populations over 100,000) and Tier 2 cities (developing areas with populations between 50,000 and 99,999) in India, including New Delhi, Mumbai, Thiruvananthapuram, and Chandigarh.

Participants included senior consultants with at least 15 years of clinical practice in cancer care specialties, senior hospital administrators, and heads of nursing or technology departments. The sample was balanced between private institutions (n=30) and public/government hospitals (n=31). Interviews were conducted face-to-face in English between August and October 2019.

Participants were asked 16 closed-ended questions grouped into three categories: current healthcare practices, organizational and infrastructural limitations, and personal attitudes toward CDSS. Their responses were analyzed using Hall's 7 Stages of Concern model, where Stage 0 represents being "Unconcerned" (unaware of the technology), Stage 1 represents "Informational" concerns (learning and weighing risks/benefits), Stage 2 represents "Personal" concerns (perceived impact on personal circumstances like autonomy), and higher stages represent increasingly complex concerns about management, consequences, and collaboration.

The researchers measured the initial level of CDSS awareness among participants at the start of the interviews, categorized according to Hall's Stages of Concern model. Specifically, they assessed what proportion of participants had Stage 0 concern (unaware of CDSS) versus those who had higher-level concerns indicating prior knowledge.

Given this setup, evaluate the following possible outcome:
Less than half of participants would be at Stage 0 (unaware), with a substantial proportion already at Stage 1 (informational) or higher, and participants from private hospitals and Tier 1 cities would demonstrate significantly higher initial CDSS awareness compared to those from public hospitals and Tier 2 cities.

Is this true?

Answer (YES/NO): NO